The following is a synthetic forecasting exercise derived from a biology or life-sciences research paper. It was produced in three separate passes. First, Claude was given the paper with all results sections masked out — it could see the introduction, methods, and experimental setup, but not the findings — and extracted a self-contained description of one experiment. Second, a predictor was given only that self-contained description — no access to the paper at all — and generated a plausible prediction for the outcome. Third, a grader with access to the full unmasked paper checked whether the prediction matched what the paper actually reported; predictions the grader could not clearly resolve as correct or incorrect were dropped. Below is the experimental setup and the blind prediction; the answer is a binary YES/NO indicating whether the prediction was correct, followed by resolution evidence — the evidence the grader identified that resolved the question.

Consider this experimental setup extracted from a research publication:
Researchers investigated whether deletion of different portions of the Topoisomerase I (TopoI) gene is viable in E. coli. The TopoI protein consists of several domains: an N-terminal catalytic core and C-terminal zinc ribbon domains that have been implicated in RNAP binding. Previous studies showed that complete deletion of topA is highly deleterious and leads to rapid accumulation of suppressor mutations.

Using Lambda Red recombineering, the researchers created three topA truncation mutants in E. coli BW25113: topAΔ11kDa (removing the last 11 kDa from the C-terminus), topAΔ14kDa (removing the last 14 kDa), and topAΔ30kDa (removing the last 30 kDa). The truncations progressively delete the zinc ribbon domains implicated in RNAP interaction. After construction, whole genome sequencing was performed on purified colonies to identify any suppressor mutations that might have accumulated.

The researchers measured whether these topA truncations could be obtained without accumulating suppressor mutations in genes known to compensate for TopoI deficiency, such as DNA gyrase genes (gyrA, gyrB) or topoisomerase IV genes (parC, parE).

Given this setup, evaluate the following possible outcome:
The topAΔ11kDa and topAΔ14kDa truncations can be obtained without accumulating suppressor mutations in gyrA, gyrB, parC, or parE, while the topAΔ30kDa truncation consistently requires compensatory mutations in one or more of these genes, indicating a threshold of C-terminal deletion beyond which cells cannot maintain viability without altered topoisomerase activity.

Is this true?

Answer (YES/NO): NO